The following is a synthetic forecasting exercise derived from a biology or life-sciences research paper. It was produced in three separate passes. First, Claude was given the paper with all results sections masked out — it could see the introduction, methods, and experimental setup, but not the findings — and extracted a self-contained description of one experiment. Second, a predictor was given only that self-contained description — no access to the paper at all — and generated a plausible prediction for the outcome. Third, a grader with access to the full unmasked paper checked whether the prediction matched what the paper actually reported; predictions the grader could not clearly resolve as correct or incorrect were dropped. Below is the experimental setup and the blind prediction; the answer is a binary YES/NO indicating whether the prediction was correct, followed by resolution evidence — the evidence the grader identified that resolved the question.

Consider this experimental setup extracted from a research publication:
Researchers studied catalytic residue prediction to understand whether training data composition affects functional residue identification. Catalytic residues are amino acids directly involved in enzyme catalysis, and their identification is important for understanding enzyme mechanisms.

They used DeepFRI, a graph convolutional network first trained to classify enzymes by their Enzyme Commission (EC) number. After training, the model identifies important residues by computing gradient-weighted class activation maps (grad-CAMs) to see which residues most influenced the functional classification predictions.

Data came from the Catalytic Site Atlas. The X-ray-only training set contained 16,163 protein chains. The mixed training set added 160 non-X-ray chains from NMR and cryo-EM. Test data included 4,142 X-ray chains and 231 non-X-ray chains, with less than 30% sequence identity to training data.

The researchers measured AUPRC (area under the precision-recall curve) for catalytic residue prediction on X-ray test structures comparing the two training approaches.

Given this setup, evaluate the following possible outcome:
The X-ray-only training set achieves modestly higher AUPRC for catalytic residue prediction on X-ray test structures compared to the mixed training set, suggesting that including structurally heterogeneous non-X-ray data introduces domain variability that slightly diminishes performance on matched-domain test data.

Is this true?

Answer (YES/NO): YES